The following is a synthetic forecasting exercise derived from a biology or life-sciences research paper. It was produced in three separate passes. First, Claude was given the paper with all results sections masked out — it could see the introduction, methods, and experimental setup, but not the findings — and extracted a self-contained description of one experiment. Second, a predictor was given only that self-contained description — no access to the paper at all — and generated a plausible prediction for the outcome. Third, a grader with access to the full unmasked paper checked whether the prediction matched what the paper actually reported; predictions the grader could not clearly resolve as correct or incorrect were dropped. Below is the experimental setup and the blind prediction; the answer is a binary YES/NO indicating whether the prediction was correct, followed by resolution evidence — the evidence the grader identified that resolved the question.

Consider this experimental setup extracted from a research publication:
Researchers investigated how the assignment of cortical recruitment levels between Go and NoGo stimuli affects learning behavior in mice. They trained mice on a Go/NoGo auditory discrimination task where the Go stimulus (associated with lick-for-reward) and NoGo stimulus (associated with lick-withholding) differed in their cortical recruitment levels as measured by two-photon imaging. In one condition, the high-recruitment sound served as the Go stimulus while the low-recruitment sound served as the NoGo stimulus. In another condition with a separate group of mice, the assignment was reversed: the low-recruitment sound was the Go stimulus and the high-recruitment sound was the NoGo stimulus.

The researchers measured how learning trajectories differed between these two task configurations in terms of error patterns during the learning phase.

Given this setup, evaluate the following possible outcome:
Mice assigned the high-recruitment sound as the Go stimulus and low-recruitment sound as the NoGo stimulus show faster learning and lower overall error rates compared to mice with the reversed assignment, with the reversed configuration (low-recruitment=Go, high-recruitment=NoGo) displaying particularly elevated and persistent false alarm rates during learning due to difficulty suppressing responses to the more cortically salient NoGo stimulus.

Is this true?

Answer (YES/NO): NO